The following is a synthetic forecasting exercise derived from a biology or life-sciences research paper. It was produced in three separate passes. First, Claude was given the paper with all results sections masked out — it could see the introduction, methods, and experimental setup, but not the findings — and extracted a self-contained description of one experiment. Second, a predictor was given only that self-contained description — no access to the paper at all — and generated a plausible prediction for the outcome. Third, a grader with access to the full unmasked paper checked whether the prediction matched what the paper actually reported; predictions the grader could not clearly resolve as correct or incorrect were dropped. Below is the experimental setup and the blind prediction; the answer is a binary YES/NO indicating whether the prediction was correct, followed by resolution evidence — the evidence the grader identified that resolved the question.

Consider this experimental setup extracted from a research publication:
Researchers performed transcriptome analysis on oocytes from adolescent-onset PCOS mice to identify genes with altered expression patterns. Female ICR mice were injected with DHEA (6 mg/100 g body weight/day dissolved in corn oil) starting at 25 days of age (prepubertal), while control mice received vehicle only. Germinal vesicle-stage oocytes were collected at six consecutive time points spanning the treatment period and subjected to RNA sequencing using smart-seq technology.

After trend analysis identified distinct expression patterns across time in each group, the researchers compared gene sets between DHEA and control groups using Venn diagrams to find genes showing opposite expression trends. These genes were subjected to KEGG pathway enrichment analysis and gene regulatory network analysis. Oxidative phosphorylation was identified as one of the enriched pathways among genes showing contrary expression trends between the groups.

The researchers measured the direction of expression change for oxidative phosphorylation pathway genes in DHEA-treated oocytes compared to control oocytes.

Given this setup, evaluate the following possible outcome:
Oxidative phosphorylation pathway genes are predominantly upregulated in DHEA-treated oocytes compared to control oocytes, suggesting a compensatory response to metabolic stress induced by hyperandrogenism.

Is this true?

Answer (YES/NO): YES